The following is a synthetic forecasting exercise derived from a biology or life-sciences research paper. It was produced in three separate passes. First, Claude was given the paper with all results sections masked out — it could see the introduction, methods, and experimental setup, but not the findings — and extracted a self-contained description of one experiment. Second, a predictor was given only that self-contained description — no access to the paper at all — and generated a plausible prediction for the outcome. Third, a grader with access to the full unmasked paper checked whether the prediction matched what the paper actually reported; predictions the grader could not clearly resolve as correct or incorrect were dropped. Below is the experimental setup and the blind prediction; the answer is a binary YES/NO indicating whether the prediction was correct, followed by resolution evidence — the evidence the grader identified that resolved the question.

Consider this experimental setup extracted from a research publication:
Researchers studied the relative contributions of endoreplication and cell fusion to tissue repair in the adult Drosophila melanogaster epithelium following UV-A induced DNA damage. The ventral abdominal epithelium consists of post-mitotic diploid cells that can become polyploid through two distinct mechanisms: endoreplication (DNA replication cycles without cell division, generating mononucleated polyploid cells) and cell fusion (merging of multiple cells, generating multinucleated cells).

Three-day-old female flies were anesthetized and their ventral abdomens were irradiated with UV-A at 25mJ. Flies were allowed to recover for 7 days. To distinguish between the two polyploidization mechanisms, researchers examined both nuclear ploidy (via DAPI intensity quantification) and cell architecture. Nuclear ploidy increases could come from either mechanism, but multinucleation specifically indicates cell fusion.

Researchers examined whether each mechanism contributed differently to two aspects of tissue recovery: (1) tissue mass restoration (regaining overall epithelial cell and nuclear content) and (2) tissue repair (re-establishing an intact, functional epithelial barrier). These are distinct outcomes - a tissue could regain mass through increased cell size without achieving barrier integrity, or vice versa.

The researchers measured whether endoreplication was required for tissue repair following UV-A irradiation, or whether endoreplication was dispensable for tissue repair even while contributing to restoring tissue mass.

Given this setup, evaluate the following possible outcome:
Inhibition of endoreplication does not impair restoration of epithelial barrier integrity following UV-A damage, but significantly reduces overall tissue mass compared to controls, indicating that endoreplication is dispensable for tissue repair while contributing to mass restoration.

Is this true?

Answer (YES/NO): YES